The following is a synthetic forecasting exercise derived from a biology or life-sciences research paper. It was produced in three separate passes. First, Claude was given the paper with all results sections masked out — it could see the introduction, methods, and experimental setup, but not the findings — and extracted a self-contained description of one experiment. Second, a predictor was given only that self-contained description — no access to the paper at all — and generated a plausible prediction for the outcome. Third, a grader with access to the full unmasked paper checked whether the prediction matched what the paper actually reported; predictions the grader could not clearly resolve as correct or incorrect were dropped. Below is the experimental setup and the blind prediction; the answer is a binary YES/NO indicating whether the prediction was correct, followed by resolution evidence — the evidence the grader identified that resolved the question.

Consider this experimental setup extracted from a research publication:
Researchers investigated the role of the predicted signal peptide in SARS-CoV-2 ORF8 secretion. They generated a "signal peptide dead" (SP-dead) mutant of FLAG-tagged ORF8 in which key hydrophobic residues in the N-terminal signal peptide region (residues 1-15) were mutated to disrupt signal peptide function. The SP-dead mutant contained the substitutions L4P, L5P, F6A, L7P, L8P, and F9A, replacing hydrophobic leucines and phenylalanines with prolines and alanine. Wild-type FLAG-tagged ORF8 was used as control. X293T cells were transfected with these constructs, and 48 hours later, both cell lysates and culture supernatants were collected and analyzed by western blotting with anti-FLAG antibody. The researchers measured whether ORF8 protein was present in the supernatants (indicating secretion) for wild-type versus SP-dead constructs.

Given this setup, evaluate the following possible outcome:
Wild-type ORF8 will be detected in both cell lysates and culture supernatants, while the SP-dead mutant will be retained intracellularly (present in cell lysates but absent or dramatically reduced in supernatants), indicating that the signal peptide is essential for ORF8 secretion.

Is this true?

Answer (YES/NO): YES